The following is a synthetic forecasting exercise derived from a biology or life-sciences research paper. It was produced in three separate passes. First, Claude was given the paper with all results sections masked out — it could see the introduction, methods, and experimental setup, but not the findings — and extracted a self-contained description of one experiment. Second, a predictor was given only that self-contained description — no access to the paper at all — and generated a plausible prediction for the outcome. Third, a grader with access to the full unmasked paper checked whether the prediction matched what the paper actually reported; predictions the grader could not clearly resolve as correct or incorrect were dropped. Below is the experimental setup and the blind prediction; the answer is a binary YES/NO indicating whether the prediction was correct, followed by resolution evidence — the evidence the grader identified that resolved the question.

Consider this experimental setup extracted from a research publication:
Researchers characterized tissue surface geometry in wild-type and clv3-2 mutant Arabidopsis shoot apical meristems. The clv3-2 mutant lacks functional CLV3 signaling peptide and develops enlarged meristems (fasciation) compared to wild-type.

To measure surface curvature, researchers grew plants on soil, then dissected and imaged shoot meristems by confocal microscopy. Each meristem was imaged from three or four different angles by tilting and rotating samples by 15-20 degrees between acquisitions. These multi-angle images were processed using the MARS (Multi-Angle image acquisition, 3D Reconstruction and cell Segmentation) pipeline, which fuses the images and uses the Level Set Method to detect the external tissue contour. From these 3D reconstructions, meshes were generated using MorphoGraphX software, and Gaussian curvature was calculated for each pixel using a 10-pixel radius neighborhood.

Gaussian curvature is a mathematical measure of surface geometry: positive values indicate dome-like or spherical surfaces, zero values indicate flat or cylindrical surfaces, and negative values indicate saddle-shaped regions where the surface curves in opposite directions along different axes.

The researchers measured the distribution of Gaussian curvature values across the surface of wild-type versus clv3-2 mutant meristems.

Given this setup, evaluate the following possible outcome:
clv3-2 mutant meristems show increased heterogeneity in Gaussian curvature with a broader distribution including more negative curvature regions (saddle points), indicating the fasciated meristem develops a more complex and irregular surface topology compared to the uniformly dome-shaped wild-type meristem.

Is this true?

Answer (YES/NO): YES